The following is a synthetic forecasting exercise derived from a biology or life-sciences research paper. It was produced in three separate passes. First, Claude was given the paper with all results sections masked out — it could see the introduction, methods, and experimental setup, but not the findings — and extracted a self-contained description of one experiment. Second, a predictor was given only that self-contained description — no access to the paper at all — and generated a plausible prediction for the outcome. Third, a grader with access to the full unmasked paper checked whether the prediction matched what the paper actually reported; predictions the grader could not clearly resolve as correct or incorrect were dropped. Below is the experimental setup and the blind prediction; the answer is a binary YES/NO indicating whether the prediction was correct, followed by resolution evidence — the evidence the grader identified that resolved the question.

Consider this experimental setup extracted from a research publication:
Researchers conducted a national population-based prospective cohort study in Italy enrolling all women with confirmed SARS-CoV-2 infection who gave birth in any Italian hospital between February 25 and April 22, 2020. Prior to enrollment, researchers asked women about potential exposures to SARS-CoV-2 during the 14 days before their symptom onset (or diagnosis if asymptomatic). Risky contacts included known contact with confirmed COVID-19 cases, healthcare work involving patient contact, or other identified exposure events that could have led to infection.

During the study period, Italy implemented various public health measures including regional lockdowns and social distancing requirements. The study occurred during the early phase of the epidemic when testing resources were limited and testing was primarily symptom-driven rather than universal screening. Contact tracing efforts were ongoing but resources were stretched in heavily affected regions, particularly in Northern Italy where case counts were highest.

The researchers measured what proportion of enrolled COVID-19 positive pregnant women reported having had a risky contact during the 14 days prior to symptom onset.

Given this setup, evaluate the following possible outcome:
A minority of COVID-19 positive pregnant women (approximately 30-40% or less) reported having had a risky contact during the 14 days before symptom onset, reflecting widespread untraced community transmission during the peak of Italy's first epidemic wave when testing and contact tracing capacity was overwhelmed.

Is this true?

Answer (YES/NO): NO